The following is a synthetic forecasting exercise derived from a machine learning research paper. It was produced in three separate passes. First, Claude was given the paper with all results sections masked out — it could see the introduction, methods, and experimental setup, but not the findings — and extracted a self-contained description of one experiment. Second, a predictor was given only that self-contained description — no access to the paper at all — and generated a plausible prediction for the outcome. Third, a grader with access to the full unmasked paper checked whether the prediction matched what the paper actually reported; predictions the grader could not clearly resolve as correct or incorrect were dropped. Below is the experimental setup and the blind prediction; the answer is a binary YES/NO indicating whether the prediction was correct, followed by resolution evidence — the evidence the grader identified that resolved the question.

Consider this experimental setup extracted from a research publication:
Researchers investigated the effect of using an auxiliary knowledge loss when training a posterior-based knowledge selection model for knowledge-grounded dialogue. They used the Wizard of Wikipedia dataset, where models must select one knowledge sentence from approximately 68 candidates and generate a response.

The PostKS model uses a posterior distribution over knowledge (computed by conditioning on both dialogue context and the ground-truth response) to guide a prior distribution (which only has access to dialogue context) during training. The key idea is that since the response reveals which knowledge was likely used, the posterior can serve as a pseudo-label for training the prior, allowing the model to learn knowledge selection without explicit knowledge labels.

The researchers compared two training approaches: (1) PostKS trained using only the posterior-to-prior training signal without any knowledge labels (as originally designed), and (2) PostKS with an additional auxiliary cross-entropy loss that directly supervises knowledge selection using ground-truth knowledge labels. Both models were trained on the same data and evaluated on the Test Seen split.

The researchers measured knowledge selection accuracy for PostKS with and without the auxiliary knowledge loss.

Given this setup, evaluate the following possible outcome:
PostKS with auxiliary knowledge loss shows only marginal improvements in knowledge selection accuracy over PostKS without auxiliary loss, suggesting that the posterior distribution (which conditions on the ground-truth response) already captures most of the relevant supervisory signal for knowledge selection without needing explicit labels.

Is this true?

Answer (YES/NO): NO